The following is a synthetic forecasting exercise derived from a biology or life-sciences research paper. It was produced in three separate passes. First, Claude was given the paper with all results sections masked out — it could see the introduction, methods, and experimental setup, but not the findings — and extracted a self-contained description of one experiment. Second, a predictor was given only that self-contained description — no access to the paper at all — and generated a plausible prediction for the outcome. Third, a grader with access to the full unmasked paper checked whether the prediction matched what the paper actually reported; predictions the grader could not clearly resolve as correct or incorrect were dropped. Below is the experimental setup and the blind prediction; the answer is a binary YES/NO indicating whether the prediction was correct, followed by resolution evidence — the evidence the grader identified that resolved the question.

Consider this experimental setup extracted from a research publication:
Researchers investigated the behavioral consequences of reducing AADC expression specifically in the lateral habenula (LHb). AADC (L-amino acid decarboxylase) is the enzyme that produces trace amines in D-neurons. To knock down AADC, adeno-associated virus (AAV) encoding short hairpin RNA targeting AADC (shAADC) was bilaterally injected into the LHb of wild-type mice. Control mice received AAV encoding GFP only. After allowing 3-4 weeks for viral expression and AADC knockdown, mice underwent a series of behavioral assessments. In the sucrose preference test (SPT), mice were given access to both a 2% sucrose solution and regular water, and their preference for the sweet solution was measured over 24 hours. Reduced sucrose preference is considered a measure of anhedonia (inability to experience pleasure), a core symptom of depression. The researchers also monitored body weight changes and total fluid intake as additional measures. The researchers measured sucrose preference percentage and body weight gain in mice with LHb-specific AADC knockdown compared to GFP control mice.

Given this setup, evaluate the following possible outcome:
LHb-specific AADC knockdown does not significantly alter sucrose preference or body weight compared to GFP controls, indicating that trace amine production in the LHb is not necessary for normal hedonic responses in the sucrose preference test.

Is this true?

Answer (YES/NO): NO